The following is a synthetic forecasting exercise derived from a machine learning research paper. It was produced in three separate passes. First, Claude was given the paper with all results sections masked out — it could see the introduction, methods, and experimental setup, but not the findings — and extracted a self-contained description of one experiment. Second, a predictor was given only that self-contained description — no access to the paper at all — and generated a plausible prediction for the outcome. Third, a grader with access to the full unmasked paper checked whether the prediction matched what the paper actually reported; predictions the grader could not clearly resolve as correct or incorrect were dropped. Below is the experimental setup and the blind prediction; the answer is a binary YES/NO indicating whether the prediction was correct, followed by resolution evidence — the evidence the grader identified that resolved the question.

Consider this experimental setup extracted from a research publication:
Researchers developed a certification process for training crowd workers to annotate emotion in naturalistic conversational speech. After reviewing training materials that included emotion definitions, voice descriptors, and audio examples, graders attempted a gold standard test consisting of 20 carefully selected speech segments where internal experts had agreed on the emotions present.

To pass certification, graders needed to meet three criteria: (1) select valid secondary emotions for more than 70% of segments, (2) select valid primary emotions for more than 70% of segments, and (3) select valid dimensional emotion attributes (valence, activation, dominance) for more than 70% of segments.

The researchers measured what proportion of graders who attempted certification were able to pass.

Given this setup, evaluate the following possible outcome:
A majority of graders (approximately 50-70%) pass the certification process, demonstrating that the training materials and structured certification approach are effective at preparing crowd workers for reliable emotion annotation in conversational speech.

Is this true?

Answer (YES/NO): NO